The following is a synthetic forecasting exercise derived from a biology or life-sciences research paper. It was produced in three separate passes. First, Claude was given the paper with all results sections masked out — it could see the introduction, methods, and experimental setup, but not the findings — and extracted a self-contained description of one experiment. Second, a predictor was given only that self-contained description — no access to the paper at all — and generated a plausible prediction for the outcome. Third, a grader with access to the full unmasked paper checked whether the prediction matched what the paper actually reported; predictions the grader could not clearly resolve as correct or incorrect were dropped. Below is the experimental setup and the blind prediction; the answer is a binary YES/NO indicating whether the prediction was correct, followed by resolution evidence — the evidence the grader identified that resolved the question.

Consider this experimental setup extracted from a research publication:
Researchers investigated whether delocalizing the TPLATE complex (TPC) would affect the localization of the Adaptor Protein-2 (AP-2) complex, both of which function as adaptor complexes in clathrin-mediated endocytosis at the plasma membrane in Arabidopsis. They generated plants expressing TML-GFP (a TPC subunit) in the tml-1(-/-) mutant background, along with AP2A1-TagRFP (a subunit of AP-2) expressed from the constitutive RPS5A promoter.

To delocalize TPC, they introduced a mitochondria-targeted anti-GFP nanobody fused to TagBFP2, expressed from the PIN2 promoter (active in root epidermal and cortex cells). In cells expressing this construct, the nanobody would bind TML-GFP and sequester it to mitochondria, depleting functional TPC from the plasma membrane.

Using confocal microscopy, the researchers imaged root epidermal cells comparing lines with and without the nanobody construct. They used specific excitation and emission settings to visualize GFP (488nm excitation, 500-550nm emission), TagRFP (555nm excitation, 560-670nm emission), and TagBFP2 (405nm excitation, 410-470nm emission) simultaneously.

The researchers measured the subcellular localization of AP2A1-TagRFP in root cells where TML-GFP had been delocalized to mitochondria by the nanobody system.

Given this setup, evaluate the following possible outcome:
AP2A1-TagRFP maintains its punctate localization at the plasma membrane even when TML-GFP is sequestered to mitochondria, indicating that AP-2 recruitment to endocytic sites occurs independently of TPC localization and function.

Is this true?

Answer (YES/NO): NO